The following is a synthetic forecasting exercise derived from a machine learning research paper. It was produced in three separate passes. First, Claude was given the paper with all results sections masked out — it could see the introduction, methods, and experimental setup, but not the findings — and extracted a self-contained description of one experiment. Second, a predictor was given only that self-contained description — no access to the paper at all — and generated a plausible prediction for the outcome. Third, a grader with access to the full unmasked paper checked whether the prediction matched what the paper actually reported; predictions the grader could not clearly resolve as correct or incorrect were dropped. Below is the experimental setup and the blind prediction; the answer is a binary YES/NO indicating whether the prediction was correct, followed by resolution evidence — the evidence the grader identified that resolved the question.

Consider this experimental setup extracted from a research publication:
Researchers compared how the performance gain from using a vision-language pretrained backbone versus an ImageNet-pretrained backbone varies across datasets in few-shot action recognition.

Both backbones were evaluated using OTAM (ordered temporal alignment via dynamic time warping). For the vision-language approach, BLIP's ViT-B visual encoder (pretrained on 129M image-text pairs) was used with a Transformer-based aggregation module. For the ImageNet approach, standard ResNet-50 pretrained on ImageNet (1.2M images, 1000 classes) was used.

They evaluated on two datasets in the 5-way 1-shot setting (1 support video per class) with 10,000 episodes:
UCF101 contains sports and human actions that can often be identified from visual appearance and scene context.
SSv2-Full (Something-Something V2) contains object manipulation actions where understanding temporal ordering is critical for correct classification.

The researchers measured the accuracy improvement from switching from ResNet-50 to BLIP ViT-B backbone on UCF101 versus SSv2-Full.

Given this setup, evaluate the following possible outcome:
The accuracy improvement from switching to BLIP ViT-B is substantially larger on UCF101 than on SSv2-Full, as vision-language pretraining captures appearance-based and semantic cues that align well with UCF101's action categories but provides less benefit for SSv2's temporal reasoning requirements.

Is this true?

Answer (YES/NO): YES